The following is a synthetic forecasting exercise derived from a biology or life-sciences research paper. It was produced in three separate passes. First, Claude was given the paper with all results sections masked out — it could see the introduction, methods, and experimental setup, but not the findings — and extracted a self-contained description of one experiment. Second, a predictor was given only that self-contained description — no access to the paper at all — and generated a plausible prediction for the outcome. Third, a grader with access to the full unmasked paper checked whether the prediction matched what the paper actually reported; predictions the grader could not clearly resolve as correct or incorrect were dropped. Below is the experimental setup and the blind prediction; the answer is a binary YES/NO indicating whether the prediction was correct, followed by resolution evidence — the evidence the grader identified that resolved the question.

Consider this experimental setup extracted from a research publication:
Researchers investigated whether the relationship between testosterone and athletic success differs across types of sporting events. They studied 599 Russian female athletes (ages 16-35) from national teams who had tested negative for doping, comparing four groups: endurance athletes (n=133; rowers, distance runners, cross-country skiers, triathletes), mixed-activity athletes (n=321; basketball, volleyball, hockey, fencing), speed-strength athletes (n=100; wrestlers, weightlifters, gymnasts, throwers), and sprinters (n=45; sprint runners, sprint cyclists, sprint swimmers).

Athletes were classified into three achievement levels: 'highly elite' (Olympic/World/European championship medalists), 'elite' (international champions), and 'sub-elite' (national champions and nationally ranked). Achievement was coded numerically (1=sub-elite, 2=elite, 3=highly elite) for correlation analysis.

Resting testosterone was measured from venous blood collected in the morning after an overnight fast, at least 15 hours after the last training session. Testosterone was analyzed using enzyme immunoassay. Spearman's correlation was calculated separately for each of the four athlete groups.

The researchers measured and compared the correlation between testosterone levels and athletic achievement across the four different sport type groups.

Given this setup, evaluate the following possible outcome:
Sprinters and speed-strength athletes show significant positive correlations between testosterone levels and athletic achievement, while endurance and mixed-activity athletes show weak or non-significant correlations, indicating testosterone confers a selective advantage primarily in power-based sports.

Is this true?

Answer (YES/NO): NO